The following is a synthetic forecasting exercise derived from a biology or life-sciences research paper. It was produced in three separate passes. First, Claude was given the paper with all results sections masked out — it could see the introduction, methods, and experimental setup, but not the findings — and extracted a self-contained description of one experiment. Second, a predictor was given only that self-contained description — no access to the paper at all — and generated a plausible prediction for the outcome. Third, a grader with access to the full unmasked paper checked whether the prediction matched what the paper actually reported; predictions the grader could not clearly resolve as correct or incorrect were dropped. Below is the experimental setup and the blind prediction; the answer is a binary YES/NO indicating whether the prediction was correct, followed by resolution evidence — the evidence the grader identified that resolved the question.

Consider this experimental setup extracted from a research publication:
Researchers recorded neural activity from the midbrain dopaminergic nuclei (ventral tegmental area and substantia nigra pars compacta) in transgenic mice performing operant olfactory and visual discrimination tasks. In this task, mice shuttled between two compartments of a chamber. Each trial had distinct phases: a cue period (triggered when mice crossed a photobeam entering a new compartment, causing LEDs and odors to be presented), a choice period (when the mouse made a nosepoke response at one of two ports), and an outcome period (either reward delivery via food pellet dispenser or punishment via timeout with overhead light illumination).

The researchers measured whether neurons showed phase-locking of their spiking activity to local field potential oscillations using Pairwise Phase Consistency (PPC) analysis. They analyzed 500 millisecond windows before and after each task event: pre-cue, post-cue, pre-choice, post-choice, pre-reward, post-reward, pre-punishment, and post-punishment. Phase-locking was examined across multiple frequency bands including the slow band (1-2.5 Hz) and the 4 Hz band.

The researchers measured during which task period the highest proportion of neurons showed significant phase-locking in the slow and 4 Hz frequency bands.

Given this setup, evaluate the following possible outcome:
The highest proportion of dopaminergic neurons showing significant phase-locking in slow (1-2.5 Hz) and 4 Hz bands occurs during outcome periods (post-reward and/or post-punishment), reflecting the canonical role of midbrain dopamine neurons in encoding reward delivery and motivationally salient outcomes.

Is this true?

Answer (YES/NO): NO